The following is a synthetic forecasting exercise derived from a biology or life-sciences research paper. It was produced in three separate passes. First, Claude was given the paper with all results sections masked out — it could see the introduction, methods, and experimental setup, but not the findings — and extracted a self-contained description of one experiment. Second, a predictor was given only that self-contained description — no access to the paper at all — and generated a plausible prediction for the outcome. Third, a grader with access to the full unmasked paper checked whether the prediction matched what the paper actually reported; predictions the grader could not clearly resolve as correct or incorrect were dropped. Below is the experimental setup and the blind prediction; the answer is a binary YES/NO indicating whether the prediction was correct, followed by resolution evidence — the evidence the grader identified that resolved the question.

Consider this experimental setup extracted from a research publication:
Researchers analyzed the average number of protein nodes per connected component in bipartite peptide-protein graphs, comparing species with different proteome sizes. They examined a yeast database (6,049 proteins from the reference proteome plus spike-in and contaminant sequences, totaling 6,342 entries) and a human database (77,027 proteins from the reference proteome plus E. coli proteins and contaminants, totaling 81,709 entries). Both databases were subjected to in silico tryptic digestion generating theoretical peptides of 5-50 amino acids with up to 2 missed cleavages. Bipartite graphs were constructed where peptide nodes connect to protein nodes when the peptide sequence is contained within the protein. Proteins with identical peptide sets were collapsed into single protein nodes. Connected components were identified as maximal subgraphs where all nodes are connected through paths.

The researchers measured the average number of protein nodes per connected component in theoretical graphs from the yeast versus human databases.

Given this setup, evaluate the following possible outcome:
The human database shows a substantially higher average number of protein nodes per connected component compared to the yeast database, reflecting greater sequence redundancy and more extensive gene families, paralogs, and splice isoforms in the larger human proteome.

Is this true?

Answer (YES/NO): YES